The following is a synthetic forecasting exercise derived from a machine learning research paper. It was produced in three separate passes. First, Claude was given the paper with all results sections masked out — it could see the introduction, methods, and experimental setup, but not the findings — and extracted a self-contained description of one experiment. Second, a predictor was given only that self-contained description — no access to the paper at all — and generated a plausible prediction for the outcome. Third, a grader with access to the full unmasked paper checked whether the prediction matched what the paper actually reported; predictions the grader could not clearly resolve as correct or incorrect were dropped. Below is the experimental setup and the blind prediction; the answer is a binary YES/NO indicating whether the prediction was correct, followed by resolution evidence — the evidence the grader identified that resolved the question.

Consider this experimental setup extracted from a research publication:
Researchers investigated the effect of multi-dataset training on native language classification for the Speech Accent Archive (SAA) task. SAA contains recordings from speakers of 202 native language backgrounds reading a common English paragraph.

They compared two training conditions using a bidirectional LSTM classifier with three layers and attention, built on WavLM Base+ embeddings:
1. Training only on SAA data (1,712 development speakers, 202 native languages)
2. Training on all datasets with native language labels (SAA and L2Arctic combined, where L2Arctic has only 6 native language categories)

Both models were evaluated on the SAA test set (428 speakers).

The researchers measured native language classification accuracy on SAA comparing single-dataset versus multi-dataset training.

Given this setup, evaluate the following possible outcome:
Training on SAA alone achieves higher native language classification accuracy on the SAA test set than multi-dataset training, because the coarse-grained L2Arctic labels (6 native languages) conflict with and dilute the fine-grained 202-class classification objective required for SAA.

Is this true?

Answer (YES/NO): YES